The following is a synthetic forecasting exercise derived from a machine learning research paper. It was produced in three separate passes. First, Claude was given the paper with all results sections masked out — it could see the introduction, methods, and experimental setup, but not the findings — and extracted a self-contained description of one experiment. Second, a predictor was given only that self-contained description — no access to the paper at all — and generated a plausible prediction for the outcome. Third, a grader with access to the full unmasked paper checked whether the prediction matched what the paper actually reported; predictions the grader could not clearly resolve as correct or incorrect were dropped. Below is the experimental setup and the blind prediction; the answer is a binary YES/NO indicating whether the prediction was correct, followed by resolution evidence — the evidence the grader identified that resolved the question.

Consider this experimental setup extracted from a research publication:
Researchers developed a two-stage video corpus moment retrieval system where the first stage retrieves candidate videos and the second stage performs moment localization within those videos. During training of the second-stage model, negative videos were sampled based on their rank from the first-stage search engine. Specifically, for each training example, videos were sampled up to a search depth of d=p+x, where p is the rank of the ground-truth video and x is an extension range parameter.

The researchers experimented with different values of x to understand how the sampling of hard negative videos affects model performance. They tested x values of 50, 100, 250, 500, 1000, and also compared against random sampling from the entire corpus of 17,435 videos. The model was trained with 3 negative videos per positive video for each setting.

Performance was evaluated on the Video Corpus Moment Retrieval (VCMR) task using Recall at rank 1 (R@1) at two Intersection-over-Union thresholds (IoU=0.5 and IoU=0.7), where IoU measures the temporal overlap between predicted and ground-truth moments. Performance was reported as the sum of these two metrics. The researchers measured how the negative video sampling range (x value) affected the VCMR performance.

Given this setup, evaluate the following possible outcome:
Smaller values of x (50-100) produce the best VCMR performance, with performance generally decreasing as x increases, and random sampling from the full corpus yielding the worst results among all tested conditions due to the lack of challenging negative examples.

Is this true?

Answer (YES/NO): NO